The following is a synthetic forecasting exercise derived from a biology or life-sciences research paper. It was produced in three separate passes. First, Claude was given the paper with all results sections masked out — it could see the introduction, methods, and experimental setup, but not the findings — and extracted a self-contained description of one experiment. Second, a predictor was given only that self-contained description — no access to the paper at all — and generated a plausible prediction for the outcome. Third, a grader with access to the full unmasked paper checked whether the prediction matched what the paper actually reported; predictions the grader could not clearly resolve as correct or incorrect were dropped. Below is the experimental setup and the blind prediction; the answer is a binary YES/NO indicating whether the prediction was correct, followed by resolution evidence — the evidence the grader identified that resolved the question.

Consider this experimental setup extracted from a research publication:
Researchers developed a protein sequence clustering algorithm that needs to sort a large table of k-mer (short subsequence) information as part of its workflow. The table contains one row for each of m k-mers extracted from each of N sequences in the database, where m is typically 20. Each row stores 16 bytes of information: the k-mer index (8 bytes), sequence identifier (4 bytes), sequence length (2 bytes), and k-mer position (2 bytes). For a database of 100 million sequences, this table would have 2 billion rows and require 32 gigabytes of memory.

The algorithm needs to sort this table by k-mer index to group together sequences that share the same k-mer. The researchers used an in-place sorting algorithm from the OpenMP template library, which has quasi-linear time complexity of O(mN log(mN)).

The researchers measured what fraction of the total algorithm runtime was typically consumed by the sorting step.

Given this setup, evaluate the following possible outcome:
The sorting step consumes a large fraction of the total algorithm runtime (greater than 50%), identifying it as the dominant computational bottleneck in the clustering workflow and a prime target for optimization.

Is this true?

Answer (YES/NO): NO